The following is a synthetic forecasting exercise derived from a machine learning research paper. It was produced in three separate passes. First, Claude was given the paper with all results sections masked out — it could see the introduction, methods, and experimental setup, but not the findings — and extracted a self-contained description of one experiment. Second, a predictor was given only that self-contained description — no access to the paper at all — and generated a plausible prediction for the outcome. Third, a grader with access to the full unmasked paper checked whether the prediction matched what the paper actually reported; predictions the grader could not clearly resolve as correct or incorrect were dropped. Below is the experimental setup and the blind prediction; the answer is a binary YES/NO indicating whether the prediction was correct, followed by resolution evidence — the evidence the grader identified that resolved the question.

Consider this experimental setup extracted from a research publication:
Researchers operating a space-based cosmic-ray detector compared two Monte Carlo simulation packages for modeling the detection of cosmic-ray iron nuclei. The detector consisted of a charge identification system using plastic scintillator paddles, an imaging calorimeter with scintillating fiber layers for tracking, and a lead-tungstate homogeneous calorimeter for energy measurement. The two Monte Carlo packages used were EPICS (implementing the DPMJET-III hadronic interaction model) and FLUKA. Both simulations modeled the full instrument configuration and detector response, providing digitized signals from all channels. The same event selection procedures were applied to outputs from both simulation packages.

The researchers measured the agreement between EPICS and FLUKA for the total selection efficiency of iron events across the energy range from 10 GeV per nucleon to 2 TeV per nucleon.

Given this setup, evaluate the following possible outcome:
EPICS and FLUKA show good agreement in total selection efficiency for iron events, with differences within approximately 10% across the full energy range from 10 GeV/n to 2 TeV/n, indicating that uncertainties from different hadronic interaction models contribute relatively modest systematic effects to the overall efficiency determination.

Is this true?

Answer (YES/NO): NO